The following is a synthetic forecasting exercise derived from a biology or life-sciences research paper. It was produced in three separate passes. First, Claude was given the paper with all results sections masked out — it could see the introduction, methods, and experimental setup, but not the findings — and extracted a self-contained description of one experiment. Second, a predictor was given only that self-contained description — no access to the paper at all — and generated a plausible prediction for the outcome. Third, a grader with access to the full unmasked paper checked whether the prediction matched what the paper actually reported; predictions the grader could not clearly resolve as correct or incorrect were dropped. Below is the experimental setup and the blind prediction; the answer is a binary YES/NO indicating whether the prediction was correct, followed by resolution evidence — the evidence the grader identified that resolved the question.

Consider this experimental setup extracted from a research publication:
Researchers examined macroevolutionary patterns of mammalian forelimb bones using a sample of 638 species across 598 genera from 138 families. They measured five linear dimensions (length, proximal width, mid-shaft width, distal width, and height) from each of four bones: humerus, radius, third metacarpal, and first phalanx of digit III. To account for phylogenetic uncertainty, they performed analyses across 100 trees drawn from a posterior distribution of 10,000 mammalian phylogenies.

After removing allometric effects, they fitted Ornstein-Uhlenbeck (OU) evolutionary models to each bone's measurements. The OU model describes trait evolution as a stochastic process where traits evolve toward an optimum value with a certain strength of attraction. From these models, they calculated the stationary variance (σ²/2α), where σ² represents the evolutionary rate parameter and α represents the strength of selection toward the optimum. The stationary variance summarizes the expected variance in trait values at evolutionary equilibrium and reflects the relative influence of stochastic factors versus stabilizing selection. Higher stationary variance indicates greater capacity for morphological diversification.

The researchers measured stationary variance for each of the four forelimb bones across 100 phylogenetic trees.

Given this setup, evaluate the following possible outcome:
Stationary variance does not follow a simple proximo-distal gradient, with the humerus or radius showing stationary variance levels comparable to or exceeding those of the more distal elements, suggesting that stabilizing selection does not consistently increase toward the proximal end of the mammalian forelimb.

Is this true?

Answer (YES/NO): NO